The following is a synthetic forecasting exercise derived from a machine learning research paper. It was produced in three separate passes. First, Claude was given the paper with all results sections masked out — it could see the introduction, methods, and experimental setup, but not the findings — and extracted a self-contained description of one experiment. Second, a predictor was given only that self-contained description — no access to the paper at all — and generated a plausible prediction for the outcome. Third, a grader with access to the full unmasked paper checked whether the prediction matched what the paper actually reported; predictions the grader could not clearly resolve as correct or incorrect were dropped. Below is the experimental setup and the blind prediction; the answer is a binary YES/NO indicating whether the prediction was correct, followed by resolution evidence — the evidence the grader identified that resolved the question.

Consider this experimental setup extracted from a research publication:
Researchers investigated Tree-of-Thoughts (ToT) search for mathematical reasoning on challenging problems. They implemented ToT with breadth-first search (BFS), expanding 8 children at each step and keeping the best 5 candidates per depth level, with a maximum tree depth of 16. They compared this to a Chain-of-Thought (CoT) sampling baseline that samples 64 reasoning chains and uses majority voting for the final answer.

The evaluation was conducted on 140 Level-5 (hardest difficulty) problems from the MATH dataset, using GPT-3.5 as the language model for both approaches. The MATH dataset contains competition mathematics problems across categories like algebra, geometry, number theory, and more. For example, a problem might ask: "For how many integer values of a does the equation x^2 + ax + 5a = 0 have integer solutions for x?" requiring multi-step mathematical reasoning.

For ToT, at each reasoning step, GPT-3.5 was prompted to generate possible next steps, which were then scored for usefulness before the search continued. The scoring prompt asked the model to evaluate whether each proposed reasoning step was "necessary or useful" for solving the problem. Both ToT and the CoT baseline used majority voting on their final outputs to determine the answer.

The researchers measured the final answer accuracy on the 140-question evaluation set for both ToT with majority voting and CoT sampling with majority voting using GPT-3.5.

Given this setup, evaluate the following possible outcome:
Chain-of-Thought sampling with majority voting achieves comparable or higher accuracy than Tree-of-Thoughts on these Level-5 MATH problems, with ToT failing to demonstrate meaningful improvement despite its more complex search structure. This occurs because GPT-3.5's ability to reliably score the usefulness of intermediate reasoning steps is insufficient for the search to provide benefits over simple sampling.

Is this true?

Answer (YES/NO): NO